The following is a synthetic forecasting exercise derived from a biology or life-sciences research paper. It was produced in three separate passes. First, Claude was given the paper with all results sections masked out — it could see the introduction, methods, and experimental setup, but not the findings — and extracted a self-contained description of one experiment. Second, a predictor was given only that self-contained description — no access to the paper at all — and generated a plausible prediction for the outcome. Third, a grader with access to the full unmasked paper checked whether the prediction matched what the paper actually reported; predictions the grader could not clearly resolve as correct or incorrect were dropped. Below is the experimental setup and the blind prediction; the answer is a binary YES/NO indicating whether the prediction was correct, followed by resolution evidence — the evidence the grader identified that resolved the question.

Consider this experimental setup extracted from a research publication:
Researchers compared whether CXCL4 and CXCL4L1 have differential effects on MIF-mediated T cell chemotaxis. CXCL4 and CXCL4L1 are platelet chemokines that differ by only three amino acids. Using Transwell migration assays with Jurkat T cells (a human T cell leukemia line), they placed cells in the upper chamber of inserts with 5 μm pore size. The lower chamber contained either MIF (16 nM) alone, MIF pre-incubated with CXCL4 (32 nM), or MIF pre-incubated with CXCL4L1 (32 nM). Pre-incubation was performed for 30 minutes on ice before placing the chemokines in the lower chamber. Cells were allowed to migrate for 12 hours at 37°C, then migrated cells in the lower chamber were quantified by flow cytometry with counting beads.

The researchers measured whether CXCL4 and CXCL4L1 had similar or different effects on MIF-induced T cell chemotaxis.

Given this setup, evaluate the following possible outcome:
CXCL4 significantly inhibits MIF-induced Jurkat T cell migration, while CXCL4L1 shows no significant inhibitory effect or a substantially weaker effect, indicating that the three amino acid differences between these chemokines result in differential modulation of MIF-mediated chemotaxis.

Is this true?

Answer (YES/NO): NO